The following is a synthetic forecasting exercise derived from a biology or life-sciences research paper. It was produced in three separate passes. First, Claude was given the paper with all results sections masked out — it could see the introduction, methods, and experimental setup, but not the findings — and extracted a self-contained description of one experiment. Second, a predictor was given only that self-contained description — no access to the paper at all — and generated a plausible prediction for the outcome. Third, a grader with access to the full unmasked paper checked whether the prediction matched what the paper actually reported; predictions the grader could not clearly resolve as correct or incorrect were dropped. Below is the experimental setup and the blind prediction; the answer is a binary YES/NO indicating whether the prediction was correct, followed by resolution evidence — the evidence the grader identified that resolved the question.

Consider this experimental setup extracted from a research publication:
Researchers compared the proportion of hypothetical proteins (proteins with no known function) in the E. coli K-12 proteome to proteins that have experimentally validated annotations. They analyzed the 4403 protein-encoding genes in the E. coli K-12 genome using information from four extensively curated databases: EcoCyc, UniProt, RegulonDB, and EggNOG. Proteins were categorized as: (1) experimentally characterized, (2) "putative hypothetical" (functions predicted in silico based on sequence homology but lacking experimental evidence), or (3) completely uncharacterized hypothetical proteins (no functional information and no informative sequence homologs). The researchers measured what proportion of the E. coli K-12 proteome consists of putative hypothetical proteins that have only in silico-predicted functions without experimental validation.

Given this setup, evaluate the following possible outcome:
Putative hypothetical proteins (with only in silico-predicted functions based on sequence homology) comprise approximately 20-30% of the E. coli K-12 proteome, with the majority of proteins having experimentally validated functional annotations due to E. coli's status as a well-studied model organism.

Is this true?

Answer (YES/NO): NO